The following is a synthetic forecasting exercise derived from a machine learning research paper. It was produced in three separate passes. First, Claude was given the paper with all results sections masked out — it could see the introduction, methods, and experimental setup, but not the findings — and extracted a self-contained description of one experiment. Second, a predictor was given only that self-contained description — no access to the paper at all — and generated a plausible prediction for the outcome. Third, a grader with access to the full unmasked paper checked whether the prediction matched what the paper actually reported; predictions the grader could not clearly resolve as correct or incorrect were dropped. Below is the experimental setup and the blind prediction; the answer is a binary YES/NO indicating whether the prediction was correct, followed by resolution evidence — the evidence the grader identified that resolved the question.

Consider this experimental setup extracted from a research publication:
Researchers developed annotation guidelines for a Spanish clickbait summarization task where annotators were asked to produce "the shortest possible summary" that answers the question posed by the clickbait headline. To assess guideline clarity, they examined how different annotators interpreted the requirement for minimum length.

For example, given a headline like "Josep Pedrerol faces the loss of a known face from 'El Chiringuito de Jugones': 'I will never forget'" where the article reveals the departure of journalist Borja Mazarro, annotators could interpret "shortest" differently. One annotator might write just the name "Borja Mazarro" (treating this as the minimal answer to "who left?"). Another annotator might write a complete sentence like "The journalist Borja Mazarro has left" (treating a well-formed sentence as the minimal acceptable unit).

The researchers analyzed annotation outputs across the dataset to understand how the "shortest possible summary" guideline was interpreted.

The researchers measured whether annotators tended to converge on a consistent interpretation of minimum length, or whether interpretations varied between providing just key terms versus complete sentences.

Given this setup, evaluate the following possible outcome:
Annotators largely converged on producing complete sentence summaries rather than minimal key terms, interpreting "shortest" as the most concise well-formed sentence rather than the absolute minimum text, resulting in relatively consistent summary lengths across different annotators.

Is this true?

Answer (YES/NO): NO